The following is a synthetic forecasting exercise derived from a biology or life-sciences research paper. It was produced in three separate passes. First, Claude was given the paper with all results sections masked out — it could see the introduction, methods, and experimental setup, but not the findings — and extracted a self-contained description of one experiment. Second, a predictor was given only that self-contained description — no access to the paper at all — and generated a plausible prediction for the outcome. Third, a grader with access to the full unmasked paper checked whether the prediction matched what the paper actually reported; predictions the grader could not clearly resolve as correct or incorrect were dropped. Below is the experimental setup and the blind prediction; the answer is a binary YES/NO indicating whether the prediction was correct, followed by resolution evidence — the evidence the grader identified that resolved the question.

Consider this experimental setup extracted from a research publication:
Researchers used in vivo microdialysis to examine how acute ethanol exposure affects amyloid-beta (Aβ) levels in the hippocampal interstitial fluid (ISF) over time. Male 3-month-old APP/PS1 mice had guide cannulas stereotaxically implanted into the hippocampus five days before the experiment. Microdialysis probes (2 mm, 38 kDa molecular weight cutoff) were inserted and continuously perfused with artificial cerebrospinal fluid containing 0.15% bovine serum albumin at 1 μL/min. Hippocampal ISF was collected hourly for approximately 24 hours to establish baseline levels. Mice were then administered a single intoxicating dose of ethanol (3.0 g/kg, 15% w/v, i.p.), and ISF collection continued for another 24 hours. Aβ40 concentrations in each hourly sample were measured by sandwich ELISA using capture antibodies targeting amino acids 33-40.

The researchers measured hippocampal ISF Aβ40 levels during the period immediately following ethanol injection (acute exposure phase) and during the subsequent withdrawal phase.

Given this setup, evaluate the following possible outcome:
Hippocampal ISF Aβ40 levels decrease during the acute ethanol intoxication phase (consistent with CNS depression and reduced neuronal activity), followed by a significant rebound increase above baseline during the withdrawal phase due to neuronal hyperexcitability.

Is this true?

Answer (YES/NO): YES